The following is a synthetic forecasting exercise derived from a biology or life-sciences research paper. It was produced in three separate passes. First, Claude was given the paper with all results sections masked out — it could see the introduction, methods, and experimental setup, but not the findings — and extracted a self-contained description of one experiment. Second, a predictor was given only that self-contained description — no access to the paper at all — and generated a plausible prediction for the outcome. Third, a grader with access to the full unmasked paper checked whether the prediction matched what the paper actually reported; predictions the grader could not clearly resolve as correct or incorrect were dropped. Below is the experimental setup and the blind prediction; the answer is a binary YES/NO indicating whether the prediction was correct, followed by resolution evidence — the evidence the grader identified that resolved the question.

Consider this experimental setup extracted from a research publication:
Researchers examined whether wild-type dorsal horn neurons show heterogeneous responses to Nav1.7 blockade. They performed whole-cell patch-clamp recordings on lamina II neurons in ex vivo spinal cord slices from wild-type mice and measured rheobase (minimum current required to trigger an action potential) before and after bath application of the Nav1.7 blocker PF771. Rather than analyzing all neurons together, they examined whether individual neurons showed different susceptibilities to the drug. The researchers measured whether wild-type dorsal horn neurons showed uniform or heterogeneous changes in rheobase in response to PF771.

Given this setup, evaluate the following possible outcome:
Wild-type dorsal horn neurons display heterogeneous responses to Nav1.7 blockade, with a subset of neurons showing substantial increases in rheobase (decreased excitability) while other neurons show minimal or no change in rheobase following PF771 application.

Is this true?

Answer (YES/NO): YES